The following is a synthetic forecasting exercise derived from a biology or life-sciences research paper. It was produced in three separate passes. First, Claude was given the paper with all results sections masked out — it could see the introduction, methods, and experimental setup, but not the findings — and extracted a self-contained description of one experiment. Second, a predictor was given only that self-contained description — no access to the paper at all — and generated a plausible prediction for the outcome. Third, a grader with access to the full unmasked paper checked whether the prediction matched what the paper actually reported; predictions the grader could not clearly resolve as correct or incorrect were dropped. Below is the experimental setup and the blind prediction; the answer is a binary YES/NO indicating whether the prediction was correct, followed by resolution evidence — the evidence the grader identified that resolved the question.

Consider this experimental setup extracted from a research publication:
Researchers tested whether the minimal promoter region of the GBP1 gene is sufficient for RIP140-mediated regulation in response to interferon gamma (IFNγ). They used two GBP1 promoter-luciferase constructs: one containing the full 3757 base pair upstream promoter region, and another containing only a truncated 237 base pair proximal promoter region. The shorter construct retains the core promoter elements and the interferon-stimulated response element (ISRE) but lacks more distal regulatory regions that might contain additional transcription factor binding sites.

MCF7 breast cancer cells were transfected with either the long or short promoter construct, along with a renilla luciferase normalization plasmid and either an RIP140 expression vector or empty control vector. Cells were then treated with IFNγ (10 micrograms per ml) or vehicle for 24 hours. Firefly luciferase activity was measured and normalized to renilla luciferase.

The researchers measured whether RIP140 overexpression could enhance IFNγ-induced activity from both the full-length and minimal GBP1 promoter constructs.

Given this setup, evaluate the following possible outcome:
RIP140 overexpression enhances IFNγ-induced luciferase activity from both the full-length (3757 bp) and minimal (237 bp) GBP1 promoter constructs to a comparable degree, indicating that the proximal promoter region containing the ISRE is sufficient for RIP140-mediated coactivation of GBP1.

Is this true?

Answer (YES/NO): NO